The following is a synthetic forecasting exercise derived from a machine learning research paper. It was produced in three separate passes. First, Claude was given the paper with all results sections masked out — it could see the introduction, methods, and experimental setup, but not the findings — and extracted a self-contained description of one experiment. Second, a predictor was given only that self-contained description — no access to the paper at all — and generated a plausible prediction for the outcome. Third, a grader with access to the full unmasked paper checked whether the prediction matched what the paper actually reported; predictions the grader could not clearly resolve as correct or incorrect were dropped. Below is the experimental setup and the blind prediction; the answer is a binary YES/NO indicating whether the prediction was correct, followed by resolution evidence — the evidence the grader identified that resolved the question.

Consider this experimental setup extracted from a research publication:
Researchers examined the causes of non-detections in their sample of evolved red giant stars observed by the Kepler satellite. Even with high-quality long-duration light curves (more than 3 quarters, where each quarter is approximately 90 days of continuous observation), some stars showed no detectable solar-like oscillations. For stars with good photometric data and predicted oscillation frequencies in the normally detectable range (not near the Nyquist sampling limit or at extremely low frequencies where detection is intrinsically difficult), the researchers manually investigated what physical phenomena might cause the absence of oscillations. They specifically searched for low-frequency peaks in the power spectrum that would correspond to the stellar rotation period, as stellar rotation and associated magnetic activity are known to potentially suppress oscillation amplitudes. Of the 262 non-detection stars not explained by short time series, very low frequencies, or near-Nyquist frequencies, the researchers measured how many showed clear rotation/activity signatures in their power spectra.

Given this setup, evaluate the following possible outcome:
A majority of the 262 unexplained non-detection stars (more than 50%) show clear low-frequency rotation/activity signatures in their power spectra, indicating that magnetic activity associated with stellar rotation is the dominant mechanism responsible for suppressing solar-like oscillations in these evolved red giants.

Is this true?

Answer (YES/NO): NO